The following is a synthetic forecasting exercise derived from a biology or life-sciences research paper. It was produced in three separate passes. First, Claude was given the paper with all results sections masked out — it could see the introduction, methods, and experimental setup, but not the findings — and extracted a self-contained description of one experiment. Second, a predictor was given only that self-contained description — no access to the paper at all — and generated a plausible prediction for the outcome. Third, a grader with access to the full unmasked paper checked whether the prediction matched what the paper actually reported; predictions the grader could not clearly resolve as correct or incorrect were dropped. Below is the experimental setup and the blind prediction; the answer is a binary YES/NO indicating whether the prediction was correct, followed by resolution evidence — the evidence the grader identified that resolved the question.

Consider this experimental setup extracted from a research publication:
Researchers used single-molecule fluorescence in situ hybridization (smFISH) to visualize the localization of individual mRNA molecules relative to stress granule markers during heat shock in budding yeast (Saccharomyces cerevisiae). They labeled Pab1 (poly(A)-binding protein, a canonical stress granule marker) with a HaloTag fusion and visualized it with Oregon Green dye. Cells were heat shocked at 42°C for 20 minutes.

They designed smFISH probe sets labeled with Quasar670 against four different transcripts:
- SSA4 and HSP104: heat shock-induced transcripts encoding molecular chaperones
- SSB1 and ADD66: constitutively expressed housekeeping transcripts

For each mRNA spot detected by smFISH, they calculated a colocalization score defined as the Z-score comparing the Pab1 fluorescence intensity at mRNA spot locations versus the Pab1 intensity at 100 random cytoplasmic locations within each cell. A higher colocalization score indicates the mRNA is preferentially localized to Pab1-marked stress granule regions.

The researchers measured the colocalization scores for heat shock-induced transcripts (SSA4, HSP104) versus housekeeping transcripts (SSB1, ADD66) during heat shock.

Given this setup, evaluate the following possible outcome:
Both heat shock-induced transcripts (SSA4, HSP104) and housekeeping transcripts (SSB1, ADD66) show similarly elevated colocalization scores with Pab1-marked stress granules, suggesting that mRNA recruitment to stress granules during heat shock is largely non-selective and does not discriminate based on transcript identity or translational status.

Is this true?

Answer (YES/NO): NO